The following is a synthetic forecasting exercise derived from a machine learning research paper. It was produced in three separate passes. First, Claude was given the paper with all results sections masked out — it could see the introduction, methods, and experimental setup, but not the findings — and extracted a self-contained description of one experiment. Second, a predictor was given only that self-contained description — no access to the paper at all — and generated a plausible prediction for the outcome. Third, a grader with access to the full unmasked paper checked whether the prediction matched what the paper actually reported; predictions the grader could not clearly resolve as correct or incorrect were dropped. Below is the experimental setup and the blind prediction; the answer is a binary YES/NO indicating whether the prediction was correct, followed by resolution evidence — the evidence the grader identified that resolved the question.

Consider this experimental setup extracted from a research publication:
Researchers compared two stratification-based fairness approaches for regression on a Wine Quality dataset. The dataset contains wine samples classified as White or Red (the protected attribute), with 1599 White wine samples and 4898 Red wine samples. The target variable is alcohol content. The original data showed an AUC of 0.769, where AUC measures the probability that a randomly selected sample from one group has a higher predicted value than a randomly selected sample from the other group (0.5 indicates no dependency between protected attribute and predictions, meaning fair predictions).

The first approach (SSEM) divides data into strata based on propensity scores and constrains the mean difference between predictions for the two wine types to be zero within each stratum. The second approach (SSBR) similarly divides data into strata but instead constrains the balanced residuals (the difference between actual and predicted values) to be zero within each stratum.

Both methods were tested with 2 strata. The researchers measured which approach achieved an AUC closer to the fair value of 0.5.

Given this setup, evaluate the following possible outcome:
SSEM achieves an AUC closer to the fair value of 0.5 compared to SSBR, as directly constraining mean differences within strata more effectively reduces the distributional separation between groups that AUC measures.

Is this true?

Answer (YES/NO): YES